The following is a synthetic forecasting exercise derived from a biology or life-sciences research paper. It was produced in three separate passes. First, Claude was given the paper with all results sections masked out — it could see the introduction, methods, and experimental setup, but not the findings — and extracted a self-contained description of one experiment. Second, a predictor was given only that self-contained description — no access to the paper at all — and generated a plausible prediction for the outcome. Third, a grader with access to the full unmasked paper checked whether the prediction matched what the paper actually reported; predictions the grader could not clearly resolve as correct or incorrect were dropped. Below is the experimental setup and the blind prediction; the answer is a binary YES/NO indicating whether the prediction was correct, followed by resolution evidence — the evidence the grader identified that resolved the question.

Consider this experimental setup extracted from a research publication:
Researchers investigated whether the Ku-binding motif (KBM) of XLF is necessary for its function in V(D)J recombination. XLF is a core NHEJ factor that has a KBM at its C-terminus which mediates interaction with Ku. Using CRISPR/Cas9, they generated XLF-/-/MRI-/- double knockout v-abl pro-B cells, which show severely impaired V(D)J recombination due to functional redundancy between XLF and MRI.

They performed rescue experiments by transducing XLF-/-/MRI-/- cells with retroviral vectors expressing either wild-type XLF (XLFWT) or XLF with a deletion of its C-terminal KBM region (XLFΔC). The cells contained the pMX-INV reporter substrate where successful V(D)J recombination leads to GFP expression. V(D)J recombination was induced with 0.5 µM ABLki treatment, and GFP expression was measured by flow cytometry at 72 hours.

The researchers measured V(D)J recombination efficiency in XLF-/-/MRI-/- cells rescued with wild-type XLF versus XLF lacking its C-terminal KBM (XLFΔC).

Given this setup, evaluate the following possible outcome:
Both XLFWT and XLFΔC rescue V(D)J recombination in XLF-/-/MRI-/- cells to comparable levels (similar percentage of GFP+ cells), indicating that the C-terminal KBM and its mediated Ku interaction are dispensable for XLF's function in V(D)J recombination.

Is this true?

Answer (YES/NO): NO